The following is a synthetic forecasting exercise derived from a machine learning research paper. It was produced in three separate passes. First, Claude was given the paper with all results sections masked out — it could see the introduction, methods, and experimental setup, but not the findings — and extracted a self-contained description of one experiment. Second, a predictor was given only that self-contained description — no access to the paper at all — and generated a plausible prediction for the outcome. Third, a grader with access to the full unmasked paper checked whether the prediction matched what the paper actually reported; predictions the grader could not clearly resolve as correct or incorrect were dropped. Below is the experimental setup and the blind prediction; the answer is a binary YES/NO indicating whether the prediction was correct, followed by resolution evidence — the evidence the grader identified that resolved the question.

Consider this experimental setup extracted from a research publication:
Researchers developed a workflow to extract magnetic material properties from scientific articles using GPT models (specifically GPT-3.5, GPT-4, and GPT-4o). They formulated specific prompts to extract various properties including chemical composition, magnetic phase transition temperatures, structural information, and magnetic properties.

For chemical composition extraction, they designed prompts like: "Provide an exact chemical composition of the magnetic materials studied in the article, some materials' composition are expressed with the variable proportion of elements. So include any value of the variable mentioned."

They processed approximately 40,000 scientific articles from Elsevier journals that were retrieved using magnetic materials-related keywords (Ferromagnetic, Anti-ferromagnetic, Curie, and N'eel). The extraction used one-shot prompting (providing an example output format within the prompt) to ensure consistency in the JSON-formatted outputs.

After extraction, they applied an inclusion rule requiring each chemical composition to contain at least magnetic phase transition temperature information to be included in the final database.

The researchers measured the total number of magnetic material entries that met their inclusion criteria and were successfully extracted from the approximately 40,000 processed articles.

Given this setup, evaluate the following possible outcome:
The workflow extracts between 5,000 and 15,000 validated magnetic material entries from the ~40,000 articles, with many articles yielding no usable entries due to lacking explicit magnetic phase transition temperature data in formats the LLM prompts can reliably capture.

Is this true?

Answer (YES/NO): NO